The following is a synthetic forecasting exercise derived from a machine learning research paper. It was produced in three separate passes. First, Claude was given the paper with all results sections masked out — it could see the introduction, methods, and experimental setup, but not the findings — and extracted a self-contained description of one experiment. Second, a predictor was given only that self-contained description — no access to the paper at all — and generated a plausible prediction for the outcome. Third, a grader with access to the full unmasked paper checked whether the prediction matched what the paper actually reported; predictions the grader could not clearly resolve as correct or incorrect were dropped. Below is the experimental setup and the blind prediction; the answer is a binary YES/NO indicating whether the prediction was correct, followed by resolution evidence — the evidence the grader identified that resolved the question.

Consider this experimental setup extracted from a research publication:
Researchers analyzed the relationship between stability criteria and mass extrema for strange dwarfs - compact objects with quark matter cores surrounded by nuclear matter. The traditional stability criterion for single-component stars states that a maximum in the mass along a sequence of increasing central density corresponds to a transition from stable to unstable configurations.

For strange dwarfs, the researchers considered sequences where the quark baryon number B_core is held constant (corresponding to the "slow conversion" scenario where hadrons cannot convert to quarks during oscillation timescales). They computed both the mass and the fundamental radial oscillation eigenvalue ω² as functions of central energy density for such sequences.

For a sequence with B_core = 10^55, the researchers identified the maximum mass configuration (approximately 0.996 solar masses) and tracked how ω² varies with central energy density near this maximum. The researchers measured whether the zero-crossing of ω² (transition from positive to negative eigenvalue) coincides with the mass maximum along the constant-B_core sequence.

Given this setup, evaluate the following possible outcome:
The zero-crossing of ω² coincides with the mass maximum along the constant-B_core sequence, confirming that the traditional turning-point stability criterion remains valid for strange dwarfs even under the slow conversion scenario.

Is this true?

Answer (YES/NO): YES